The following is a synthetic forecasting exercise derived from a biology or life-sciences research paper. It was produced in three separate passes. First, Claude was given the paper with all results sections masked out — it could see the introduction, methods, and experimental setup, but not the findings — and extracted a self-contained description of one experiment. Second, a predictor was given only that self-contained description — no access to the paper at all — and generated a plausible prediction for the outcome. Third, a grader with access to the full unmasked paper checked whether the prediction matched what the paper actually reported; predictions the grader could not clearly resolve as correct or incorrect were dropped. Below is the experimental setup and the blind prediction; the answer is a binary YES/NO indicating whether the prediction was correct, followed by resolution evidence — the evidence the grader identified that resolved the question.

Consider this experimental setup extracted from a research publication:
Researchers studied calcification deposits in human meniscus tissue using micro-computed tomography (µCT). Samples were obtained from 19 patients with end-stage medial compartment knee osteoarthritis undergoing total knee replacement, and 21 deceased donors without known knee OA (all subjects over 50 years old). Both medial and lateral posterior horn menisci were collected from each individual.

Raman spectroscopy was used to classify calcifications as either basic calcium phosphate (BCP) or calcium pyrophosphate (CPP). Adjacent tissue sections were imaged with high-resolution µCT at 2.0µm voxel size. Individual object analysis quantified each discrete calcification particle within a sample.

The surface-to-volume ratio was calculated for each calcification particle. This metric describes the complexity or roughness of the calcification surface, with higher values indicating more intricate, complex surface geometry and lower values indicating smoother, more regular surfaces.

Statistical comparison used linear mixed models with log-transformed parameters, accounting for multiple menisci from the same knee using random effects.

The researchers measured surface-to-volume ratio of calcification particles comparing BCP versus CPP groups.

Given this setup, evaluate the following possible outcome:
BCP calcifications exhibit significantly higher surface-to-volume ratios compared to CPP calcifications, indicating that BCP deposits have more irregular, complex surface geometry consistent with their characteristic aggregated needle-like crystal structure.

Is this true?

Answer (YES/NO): NO